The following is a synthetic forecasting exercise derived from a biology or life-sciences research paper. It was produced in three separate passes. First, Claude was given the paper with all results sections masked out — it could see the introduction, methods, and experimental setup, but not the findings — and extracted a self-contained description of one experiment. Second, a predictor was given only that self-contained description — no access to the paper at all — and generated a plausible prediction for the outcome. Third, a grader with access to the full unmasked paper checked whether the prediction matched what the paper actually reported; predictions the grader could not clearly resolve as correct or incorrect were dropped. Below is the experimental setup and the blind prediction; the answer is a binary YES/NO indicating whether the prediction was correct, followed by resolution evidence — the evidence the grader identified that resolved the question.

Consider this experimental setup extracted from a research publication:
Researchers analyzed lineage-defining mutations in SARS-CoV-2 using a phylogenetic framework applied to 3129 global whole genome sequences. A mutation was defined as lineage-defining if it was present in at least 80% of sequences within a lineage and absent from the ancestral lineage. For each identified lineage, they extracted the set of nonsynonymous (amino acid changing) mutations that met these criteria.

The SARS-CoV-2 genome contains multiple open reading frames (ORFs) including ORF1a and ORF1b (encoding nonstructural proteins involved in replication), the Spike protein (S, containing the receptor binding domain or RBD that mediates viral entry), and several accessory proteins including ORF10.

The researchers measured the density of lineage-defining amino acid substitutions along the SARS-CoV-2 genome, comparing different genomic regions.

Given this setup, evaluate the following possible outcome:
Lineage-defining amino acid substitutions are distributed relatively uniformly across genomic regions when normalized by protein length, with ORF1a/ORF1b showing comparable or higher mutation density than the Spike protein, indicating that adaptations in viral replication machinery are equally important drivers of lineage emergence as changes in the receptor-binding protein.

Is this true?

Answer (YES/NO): NO